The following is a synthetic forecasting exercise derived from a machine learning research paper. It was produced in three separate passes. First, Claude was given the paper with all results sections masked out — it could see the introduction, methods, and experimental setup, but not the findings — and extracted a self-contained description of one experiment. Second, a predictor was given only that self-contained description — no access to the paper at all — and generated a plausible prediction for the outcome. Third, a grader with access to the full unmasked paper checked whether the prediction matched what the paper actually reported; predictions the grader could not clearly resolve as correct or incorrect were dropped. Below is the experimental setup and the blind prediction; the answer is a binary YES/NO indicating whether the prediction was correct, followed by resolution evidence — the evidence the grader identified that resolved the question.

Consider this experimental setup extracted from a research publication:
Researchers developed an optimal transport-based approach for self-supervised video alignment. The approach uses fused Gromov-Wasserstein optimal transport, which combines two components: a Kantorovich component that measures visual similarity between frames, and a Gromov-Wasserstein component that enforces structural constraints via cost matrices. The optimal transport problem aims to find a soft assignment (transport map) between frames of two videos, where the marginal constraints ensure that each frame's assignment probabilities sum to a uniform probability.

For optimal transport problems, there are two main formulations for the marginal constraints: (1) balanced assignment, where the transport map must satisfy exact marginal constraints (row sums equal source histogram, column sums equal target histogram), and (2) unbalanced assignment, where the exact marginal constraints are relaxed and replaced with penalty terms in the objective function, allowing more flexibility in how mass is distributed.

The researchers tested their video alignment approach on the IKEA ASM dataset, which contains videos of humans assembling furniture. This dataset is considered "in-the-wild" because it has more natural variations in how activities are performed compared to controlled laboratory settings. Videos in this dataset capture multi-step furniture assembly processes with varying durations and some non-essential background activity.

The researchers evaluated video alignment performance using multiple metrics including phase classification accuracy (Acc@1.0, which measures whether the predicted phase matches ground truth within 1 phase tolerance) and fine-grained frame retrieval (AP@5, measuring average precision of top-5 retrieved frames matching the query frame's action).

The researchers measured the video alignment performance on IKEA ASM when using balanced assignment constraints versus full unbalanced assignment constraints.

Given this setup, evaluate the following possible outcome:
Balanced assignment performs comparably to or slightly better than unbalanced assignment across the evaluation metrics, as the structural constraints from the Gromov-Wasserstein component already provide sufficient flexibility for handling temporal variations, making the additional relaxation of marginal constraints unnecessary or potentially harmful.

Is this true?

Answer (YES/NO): NO